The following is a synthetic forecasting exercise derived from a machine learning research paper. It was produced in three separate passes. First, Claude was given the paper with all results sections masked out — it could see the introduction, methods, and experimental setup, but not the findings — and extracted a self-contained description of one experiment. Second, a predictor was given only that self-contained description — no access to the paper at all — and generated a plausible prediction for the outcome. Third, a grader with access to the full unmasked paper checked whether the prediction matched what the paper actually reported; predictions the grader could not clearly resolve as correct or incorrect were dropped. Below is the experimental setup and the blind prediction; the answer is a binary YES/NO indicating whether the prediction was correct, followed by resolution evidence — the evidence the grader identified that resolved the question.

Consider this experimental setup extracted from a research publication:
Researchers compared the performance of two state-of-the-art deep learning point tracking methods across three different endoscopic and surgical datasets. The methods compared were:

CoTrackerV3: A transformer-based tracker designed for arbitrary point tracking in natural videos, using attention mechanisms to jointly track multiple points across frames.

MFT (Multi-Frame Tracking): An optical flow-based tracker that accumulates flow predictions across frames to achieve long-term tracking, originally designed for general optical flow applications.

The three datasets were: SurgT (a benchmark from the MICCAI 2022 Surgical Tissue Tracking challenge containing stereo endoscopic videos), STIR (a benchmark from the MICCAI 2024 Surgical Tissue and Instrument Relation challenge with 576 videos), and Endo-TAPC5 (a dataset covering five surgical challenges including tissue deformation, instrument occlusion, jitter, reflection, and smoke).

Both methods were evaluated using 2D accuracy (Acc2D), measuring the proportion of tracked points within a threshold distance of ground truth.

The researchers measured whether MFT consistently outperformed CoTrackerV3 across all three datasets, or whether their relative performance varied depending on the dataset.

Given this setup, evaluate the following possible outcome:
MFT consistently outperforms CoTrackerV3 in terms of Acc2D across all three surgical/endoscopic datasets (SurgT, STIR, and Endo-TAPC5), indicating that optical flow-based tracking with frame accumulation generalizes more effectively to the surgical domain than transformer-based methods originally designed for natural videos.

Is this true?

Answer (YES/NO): YES